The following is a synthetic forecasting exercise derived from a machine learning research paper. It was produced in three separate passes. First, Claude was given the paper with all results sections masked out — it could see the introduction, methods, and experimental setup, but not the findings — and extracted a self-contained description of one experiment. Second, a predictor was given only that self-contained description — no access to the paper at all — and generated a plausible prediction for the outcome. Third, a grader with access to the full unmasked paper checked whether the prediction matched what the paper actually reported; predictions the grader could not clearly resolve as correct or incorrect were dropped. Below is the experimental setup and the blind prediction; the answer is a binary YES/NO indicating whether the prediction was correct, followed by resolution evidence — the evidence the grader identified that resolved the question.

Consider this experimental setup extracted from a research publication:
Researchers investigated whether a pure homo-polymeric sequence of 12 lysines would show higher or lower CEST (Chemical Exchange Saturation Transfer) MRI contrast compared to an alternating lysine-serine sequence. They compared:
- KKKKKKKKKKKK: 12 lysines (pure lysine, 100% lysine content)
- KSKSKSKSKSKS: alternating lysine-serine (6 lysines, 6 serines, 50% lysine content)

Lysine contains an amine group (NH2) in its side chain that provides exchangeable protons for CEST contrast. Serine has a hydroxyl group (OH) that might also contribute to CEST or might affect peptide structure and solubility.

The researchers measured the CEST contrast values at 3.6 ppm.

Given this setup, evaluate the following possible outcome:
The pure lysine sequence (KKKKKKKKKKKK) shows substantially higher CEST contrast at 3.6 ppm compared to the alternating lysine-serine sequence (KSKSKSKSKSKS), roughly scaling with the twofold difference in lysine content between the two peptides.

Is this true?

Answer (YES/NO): NO